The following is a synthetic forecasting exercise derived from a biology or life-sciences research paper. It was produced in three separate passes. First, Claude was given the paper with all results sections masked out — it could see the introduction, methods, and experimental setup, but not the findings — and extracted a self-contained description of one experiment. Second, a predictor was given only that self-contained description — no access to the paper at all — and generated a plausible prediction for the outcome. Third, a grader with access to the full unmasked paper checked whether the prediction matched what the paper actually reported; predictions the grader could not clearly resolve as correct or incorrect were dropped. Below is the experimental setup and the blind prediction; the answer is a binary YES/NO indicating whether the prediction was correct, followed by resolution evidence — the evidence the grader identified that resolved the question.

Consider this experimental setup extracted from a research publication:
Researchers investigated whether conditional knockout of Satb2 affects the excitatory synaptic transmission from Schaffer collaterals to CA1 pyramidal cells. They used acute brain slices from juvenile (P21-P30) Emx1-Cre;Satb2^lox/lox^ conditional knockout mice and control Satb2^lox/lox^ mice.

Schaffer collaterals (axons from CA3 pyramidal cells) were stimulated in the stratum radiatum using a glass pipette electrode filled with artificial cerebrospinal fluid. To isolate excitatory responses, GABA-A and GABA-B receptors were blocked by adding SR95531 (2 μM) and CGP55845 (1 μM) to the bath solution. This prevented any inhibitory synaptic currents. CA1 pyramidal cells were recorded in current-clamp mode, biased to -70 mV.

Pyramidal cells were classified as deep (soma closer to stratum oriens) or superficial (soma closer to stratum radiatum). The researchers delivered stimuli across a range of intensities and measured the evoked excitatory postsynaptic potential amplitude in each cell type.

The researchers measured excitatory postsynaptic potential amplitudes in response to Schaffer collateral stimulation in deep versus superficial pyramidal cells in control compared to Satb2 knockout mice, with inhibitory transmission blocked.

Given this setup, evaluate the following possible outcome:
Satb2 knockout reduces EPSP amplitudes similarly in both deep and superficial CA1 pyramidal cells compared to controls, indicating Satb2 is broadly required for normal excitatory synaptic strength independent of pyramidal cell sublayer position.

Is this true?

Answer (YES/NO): NO